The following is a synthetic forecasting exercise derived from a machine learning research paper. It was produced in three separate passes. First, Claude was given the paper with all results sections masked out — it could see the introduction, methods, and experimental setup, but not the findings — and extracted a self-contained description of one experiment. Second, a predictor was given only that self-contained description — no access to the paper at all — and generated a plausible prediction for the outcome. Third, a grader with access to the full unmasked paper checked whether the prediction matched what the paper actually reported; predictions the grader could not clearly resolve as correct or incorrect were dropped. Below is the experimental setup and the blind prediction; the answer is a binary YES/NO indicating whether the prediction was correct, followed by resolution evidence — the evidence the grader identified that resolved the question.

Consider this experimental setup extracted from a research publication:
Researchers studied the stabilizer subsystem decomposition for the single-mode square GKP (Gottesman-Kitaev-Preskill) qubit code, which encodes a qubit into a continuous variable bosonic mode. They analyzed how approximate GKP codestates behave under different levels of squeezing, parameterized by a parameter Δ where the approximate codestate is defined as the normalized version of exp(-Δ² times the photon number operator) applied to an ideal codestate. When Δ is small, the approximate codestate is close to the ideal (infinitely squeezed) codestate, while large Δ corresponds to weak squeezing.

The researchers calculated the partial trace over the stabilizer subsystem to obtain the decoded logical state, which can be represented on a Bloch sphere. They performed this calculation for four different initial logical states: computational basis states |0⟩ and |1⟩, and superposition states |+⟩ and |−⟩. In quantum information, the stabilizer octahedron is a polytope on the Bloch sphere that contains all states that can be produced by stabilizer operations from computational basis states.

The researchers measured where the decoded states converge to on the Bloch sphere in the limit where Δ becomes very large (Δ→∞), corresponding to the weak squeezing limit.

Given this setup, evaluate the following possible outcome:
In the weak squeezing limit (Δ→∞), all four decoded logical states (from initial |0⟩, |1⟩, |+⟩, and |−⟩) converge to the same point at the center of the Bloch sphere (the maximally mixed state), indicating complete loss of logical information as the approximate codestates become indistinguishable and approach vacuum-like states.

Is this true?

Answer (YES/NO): NO